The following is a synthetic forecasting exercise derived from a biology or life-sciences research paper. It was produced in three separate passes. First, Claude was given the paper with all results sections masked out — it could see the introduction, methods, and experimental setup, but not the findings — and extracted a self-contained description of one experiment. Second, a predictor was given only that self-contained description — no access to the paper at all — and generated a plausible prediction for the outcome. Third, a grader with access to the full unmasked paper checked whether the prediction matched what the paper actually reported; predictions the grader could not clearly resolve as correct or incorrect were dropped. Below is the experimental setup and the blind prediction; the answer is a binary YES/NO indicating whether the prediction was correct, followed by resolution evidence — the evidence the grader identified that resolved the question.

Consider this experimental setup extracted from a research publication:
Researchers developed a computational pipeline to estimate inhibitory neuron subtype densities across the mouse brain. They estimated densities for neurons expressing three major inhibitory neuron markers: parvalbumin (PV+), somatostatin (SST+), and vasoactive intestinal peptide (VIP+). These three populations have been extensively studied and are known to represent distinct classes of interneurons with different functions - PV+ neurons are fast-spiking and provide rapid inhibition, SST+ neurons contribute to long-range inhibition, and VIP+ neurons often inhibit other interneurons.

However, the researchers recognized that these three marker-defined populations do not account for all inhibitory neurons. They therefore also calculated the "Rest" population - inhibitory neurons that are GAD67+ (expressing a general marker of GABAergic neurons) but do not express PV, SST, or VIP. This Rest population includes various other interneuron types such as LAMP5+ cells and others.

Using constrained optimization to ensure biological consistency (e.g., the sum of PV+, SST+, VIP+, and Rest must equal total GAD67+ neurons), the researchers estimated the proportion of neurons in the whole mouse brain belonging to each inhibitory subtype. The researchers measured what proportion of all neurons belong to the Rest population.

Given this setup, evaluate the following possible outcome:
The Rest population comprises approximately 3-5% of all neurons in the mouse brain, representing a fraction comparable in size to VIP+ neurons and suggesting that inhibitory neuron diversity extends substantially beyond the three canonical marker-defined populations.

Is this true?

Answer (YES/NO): NO